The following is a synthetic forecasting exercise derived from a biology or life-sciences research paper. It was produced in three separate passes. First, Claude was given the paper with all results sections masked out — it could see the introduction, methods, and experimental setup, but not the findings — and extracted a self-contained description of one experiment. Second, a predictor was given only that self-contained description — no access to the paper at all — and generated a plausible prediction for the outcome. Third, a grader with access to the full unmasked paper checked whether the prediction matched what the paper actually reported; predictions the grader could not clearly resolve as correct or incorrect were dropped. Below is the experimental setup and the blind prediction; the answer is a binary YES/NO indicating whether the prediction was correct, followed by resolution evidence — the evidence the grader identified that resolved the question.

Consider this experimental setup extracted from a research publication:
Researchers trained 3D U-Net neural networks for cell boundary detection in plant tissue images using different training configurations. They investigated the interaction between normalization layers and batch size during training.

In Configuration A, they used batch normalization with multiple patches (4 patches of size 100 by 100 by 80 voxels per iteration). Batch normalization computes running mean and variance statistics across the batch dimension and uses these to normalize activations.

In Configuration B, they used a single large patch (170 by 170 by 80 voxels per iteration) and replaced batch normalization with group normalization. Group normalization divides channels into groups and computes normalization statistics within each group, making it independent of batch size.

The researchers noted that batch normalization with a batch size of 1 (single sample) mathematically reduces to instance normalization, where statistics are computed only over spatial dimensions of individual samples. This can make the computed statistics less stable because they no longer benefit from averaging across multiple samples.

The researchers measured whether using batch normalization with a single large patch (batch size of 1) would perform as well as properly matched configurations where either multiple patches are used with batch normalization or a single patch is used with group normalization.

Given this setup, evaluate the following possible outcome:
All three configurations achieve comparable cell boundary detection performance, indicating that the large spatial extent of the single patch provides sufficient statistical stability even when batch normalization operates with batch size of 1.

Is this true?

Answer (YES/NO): NO